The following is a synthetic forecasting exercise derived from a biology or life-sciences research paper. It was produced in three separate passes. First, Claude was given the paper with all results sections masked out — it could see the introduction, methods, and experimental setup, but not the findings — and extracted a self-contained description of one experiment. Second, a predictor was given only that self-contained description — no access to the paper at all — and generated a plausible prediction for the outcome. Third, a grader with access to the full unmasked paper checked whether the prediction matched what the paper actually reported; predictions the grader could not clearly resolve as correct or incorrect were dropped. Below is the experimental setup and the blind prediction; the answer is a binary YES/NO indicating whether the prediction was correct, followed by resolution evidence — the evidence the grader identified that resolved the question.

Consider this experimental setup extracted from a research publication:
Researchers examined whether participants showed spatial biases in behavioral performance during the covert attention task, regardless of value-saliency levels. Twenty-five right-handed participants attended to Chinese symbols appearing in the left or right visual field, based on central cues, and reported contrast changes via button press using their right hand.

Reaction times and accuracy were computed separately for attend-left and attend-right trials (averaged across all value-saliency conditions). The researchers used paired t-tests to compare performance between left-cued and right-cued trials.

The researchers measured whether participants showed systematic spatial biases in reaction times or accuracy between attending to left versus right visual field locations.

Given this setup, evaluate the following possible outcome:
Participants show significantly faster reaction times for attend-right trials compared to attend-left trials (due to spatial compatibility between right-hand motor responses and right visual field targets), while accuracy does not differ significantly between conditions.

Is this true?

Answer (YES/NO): NO